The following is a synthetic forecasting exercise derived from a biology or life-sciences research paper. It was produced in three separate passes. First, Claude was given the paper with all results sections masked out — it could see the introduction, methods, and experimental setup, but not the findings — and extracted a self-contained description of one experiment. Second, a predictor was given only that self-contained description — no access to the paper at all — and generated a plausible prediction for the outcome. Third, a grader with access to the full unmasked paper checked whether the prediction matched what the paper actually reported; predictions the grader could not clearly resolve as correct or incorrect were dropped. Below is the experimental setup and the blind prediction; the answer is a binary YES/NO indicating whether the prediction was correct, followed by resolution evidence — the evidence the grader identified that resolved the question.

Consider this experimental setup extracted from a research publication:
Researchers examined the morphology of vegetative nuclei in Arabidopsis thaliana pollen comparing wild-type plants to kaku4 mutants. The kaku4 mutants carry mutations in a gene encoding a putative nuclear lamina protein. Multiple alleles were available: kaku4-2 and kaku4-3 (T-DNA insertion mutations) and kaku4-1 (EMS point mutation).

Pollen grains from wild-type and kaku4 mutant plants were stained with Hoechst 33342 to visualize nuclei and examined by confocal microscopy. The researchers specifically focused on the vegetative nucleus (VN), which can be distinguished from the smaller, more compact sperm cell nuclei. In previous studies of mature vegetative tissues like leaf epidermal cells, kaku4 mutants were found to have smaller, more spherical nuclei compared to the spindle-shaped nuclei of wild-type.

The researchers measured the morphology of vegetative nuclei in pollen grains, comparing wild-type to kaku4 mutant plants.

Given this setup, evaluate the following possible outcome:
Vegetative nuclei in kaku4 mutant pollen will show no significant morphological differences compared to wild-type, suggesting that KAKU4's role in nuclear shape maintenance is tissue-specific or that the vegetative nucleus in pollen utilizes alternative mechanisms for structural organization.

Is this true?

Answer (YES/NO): NO